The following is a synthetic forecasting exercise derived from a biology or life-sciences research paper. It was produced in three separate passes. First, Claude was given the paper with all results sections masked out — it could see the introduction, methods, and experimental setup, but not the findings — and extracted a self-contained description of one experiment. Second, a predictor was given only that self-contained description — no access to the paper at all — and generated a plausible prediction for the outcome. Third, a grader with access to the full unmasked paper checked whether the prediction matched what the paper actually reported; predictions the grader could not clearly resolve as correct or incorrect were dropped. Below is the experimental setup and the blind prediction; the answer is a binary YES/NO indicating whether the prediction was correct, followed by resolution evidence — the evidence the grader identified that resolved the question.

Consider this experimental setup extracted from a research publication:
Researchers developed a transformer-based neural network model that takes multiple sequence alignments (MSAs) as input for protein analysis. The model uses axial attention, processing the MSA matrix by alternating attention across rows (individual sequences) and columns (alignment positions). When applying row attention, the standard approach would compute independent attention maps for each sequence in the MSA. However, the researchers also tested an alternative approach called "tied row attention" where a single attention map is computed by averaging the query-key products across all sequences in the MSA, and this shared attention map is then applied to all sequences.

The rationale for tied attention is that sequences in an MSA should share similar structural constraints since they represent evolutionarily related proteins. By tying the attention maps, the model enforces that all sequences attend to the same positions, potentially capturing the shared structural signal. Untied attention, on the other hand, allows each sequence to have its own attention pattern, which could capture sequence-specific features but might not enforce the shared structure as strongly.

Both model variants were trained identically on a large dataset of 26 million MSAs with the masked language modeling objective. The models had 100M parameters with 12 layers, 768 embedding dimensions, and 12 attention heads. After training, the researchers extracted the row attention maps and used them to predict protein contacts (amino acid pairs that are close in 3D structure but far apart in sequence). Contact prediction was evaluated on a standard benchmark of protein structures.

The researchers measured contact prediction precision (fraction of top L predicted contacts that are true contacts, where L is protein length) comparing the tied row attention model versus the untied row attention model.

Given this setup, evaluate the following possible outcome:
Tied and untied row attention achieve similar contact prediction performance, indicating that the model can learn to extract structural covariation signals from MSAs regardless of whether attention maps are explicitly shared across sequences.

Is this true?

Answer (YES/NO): NO